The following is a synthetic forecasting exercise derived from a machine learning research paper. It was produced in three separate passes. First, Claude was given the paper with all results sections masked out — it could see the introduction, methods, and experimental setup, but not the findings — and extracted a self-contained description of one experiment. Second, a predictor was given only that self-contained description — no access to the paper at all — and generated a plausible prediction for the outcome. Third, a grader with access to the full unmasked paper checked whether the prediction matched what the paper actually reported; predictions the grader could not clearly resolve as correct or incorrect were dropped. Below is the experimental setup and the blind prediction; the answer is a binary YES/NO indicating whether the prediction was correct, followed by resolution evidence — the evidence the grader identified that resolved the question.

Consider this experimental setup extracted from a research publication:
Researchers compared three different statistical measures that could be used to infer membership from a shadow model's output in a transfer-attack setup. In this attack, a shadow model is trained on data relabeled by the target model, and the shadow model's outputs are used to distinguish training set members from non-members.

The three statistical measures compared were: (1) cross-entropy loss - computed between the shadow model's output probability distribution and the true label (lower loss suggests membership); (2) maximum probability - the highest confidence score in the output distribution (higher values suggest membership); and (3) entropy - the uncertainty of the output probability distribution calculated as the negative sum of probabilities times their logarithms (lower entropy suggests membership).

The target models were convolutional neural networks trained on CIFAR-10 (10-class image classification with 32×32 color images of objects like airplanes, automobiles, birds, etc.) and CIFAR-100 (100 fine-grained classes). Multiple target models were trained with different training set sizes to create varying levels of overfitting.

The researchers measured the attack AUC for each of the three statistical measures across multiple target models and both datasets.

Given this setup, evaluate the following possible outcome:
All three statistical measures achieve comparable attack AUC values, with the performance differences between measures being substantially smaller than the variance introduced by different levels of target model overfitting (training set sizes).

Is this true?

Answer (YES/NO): NO